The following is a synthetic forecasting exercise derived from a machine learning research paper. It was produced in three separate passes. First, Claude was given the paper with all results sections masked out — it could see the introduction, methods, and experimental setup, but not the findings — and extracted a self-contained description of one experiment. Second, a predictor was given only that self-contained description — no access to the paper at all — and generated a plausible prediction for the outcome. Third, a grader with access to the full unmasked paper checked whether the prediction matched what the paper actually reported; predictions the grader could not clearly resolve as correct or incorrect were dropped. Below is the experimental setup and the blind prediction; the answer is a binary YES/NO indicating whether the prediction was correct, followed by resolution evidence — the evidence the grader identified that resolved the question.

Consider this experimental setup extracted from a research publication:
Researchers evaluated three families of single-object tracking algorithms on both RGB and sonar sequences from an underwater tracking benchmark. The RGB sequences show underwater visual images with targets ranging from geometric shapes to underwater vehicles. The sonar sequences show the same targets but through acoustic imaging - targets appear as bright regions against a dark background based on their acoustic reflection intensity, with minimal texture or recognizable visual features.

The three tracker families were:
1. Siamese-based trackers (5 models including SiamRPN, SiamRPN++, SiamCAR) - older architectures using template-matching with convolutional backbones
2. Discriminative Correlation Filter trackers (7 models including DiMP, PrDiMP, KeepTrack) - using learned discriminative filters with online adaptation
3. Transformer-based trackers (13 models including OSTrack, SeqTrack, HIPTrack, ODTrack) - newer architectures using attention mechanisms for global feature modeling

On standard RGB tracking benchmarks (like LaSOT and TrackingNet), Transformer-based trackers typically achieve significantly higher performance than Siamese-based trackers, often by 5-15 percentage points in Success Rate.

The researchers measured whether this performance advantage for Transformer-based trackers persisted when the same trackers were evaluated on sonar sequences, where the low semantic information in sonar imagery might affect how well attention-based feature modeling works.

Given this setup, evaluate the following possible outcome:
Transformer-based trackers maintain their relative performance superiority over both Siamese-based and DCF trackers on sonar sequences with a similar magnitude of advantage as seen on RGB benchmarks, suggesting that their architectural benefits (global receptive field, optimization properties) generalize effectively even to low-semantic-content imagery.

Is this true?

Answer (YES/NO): NO